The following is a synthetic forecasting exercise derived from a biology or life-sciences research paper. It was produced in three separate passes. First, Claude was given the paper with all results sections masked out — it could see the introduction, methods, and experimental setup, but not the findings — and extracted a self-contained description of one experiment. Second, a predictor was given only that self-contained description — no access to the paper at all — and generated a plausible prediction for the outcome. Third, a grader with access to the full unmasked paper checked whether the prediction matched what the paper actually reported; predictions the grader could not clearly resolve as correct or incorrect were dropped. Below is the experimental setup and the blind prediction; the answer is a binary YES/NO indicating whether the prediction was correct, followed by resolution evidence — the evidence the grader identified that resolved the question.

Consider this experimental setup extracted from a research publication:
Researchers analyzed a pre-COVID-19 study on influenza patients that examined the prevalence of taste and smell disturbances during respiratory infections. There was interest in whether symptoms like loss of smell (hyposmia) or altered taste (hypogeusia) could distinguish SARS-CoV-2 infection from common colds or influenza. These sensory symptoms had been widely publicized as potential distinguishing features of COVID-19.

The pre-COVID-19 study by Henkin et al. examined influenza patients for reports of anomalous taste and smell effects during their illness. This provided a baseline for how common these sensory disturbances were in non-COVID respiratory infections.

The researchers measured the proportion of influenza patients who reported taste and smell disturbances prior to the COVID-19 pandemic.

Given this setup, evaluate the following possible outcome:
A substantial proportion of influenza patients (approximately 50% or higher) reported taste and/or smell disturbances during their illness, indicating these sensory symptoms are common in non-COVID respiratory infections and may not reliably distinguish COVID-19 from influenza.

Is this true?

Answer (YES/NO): YES